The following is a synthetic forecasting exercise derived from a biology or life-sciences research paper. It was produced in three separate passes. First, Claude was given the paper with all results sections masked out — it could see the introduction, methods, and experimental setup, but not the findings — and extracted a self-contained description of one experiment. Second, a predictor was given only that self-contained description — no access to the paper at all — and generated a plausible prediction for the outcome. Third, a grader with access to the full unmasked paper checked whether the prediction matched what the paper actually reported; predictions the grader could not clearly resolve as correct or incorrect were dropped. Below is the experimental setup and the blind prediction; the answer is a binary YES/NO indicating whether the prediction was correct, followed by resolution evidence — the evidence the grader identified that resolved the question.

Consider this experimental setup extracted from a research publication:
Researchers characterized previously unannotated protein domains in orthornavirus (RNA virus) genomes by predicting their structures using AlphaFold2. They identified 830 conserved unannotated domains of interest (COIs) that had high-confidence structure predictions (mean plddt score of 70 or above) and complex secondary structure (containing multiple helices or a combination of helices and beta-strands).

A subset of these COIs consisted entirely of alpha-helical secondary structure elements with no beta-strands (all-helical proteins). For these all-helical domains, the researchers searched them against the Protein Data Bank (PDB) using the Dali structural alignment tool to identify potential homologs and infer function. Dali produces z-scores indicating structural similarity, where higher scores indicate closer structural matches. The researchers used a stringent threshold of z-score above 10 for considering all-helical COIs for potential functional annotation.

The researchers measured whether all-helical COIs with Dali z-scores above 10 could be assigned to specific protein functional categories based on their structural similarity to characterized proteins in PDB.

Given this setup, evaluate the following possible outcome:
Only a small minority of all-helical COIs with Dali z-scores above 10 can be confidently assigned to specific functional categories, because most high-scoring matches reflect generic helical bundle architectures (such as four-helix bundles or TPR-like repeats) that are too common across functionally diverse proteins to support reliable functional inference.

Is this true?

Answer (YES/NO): NO